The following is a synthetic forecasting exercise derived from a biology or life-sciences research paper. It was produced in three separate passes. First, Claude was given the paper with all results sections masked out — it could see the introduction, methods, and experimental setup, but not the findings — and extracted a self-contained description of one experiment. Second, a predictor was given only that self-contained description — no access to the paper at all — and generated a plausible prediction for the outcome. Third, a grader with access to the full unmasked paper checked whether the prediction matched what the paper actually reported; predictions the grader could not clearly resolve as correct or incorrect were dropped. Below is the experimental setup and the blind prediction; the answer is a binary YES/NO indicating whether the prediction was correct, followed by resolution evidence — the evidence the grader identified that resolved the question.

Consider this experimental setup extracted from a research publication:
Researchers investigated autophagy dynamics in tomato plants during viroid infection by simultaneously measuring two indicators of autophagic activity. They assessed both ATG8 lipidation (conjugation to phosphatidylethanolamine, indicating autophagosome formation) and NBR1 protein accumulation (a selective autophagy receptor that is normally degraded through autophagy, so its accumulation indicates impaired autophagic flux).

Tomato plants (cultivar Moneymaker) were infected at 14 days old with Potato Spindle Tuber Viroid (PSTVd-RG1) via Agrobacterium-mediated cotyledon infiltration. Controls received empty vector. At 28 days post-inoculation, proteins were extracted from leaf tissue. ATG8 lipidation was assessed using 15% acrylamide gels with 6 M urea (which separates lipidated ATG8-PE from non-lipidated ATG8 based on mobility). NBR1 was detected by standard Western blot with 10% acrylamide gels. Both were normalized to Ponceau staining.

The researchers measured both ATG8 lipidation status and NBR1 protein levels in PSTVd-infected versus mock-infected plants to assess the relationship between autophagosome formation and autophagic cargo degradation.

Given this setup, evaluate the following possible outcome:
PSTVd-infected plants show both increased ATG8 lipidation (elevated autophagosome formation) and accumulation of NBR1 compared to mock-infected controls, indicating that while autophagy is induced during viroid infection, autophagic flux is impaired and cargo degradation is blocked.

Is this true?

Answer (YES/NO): NO